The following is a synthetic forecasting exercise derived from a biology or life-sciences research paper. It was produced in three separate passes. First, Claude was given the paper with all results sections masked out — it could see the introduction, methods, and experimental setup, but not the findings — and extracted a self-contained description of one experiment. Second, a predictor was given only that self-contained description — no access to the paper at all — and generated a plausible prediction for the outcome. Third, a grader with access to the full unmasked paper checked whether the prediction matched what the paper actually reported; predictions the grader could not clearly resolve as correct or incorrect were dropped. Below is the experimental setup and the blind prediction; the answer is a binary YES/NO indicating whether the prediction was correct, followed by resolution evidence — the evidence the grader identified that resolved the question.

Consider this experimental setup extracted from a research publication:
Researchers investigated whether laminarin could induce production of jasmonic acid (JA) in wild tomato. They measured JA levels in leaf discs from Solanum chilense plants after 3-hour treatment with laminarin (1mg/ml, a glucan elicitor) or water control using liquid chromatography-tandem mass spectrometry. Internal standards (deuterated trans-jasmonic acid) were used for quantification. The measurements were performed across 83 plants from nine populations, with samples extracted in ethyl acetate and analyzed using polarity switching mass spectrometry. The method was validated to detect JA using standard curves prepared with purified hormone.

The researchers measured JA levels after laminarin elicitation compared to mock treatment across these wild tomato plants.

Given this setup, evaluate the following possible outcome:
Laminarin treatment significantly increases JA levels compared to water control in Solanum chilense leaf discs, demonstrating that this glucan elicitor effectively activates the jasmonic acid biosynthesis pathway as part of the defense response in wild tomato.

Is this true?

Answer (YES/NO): NO